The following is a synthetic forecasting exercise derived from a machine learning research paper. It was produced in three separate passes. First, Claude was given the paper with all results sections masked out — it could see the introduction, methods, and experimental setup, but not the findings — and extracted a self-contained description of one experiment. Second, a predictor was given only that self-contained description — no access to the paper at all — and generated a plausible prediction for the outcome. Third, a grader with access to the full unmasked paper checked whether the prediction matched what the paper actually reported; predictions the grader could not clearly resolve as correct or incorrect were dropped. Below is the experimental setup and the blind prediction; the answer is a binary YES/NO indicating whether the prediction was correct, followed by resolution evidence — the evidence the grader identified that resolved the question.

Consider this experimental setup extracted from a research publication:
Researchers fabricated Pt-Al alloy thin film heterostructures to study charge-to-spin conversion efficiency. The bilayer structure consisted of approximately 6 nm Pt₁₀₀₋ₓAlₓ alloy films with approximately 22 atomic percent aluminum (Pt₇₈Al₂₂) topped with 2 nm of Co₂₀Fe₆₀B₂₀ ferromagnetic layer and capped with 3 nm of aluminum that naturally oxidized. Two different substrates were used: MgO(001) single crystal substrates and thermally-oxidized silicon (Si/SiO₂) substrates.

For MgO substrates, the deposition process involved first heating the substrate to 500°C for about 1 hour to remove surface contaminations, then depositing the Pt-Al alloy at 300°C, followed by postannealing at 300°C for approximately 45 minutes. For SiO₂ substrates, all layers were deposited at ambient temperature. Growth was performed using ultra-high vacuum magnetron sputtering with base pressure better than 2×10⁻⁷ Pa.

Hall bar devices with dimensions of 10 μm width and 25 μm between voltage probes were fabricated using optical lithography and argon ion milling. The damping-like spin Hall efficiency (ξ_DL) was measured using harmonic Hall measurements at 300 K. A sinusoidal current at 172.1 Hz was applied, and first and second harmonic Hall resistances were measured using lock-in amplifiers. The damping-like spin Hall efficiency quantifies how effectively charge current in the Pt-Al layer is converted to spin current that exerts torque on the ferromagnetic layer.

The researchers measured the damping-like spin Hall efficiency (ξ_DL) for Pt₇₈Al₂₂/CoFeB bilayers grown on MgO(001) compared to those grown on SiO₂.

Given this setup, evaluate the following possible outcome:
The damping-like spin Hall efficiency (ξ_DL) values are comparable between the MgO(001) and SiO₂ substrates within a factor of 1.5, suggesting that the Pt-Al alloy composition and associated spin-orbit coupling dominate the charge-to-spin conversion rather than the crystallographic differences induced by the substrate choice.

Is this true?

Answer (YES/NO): NO